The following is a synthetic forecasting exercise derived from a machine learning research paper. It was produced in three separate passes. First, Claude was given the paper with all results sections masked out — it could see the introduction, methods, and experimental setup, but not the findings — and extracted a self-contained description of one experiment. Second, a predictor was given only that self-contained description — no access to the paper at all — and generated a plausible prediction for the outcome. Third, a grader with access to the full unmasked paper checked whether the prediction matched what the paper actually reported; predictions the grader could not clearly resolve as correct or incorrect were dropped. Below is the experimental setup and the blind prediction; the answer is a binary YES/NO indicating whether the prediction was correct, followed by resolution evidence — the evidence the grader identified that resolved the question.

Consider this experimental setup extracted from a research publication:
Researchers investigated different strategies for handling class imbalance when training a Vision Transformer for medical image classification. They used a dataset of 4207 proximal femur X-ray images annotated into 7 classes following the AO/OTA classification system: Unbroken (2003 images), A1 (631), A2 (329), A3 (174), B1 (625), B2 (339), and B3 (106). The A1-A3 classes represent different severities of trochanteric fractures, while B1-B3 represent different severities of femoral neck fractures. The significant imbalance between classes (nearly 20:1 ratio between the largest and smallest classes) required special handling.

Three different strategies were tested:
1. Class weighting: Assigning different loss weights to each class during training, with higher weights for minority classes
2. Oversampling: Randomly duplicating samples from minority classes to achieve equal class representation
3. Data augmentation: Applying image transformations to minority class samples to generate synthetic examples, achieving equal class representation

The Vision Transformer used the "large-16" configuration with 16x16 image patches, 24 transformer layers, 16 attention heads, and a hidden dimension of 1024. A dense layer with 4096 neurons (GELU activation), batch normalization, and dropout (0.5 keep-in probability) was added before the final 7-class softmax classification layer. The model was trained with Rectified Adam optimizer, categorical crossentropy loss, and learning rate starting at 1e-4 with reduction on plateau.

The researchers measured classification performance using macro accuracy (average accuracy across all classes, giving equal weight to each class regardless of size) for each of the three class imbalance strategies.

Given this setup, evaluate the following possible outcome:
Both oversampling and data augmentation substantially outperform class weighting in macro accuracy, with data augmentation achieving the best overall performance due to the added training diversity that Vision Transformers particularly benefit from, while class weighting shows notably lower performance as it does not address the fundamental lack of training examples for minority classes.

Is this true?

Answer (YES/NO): NO